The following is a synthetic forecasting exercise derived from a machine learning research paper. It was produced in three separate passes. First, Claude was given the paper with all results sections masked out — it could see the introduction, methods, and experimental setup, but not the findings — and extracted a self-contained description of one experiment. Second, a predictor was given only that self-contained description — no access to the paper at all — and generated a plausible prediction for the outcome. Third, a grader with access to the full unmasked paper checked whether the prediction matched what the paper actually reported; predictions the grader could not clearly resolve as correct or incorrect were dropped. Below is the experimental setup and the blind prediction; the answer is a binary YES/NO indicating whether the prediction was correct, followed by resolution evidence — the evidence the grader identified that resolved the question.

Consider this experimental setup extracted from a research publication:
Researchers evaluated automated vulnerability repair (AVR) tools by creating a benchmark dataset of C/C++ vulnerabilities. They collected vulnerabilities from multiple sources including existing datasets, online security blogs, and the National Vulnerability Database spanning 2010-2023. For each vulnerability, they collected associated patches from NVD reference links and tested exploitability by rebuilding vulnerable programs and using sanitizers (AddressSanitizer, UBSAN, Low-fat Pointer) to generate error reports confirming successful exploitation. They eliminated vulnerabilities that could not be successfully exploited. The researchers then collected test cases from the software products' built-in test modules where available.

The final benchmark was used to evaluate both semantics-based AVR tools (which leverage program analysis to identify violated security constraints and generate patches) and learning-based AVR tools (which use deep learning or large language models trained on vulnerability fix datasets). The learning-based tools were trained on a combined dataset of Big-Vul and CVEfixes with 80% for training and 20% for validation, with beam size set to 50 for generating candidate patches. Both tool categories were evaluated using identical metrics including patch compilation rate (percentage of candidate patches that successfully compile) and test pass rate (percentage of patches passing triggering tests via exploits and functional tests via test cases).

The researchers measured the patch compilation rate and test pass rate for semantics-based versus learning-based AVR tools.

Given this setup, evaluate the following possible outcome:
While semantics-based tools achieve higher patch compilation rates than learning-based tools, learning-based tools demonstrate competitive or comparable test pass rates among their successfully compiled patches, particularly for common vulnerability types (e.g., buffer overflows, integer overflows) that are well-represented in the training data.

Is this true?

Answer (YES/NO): NO